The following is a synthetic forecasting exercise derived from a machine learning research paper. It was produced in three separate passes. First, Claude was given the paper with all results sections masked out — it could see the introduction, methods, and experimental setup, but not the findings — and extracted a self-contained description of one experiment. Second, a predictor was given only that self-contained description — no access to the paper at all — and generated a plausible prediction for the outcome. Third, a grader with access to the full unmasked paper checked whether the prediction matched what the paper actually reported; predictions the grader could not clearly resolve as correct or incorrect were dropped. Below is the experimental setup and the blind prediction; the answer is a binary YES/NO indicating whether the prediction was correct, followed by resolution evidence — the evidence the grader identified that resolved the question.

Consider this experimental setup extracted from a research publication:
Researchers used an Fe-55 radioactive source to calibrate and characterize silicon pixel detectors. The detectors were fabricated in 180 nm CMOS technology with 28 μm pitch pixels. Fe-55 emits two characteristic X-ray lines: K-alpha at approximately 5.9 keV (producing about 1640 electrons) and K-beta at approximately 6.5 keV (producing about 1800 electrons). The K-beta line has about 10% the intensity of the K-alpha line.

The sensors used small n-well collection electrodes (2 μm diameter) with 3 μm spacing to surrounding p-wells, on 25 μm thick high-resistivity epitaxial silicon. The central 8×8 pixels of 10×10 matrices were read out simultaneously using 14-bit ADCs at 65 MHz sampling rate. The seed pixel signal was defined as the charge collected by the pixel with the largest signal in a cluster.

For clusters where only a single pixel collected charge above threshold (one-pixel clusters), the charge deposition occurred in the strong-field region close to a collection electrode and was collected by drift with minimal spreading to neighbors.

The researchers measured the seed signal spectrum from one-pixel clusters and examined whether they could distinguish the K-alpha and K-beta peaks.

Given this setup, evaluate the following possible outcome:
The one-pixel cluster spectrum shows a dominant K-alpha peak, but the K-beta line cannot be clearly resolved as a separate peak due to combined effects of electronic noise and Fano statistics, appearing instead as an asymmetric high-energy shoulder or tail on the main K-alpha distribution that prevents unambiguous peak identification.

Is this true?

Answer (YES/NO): NO